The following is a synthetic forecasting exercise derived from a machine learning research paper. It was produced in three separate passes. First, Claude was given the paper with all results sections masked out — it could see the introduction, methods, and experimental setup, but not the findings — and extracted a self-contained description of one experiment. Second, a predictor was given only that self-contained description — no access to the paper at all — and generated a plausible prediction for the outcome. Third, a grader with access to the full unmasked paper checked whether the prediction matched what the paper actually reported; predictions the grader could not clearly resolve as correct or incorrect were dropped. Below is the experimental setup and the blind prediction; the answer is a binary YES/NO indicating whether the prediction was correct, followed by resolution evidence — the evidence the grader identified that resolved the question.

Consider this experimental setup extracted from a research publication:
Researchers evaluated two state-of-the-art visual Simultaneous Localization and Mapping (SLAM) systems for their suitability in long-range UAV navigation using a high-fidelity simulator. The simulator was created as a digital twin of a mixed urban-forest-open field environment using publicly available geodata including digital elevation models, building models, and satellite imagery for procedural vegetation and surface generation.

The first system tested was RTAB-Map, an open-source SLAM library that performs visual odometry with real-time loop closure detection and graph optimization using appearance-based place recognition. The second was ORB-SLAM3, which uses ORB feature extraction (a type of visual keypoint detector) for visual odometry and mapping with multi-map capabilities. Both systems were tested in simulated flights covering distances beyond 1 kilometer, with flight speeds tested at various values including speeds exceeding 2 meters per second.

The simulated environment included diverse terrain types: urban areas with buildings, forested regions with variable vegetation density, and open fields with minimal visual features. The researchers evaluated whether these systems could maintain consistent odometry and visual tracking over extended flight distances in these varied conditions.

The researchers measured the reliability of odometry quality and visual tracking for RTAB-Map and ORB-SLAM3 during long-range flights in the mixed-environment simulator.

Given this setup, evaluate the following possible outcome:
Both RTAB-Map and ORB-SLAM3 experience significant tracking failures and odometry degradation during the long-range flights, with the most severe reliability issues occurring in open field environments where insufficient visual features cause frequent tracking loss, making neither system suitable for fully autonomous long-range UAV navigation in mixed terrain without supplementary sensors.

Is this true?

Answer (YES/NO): NO